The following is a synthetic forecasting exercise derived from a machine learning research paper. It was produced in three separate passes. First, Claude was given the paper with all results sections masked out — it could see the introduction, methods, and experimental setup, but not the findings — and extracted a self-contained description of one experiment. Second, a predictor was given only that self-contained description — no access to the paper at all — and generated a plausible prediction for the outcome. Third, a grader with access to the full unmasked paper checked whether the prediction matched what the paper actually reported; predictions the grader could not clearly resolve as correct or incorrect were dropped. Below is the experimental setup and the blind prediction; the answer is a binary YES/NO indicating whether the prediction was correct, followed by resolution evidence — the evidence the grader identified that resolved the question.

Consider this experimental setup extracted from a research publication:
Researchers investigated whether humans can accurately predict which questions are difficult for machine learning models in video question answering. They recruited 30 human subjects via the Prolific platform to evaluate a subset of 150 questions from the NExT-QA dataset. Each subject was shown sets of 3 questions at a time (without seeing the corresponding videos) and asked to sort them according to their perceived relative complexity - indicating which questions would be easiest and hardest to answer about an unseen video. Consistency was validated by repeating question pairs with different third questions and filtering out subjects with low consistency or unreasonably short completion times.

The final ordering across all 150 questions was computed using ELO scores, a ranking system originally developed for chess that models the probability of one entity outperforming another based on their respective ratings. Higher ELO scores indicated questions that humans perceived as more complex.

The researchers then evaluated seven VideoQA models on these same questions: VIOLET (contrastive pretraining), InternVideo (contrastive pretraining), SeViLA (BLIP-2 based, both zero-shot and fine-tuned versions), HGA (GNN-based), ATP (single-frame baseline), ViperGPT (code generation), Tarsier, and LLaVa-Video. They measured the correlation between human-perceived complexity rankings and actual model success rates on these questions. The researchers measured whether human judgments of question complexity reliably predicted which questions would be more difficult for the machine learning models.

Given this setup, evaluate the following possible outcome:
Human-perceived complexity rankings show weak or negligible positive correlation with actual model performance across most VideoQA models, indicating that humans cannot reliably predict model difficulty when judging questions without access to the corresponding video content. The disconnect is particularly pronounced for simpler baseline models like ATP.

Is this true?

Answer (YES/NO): NO